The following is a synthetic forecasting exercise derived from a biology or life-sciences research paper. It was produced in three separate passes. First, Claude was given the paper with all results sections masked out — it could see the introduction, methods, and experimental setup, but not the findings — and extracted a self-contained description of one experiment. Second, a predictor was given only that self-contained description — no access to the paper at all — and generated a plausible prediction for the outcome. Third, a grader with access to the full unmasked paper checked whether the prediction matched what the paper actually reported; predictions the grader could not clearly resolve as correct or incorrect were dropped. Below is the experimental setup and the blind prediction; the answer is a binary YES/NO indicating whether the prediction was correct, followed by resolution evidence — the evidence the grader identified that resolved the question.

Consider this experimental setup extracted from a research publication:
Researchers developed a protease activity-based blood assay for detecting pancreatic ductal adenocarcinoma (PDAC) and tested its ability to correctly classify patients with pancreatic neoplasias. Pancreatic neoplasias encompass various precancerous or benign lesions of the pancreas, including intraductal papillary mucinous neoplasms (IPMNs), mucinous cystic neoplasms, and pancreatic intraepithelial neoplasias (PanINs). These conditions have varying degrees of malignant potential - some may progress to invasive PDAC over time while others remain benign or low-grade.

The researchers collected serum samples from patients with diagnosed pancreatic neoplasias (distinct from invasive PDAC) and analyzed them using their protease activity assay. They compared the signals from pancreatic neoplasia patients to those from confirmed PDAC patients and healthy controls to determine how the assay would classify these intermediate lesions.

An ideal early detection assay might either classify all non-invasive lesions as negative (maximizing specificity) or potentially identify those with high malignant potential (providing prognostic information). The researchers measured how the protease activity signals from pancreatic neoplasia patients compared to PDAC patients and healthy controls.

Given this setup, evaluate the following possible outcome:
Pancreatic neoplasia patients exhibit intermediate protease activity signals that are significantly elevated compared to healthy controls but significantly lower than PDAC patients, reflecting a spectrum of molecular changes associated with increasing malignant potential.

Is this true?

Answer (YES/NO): NO